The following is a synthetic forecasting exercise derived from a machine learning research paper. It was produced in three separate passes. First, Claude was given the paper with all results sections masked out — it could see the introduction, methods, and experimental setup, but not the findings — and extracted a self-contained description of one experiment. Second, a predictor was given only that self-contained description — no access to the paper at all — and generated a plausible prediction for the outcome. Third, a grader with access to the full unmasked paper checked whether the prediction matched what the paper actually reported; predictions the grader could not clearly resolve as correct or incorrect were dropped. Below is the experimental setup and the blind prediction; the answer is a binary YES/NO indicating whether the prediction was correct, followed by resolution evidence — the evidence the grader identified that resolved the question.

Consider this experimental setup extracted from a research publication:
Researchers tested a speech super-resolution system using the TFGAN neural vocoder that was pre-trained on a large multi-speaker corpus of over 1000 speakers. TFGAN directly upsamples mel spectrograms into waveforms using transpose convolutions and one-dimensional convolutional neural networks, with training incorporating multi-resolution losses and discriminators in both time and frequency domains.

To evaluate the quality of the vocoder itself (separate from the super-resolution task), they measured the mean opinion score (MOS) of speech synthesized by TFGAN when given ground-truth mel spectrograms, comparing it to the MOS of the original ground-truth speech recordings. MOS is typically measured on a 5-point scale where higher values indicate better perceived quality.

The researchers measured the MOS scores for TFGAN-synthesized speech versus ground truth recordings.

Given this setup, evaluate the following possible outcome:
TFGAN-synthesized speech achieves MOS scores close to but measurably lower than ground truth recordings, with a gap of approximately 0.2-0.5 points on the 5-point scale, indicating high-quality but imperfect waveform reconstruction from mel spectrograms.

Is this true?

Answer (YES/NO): YES